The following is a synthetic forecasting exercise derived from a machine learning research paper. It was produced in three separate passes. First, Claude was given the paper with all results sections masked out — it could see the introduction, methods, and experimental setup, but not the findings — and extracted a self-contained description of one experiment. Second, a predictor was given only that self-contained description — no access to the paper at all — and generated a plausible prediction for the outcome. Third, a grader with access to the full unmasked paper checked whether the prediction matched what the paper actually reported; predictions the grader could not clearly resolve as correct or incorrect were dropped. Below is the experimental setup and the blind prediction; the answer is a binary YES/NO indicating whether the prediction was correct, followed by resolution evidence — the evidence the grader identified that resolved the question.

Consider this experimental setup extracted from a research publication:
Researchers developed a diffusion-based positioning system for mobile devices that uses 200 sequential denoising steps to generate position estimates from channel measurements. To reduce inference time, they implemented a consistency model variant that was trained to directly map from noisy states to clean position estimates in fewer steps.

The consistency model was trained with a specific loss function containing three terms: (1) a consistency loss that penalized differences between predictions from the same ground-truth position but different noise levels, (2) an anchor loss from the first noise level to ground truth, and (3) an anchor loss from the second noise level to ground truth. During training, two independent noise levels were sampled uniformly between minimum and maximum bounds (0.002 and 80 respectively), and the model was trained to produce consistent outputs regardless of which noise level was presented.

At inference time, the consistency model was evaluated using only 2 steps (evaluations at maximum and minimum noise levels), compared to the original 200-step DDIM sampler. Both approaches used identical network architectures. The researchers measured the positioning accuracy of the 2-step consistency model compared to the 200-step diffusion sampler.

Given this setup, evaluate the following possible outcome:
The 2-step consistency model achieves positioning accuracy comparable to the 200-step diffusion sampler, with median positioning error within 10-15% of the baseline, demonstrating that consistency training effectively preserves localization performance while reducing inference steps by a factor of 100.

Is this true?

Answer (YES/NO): NO